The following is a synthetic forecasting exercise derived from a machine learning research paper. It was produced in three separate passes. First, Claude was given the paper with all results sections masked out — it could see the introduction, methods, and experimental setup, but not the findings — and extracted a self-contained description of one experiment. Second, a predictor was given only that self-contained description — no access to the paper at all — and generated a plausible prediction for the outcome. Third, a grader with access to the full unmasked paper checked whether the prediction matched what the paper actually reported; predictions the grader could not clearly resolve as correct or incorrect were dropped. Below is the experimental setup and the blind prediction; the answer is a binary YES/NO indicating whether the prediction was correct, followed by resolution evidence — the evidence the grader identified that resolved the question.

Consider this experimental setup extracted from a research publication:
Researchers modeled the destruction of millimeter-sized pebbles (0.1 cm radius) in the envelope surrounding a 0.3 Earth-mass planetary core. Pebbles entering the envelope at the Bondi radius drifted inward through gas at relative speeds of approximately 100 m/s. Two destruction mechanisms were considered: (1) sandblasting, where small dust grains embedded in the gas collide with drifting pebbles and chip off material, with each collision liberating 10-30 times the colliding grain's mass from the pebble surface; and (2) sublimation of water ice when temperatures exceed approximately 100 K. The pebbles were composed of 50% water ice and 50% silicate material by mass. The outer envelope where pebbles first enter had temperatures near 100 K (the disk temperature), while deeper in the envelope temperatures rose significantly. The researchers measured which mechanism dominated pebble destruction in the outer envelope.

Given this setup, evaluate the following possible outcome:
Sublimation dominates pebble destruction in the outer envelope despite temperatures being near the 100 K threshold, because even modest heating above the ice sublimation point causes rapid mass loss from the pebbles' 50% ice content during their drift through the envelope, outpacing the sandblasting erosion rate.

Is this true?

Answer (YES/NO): NO